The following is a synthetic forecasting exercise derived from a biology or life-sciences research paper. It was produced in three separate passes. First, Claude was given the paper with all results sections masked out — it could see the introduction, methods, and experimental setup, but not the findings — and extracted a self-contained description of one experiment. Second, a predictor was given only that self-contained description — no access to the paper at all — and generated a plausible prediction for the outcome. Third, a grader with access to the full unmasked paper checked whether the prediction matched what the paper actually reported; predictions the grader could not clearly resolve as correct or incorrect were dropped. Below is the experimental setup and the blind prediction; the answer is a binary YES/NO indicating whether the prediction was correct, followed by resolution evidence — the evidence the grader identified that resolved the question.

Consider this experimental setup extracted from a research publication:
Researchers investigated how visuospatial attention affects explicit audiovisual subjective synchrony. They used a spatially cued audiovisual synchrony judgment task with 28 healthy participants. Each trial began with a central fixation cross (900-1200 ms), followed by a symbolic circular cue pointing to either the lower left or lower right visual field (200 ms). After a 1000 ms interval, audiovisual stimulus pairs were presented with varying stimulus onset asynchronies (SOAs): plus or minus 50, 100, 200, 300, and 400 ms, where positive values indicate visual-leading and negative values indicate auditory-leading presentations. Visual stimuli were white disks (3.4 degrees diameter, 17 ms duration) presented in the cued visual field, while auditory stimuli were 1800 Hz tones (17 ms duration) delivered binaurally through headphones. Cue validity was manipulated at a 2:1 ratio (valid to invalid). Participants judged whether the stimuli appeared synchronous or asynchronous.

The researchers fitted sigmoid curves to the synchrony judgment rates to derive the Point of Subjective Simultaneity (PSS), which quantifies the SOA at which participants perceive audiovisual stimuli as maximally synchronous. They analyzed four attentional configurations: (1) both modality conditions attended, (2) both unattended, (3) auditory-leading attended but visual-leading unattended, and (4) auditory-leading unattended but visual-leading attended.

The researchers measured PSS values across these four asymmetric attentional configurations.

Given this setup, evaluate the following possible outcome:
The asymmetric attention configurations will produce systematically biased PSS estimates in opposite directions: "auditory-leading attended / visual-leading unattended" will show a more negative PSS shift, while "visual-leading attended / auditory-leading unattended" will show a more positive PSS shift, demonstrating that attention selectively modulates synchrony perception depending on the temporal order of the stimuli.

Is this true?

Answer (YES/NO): NO